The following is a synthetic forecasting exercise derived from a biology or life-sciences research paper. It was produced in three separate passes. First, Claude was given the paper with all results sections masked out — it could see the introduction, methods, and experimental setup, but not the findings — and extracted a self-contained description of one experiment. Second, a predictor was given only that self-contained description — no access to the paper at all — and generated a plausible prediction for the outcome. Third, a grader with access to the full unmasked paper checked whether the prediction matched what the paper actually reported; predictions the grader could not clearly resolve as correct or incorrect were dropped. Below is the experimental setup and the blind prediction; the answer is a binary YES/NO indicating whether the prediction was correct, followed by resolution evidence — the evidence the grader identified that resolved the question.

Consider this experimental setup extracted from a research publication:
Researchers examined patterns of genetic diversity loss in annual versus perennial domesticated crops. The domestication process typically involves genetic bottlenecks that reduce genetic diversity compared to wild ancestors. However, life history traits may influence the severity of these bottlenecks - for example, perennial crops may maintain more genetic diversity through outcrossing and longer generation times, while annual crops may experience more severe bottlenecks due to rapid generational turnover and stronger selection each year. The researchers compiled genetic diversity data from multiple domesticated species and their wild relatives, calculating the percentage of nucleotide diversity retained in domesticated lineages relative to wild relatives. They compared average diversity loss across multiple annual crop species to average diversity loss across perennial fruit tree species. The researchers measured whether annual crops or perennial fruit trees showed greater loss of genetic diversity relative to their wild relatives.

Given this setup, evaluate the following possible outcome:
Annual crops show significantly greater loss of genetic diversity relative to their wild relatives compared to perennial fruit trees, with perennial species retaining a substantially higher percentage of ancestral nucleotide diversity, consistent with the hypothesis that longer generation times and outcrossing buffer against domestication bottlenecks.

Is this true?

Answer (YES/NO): YES